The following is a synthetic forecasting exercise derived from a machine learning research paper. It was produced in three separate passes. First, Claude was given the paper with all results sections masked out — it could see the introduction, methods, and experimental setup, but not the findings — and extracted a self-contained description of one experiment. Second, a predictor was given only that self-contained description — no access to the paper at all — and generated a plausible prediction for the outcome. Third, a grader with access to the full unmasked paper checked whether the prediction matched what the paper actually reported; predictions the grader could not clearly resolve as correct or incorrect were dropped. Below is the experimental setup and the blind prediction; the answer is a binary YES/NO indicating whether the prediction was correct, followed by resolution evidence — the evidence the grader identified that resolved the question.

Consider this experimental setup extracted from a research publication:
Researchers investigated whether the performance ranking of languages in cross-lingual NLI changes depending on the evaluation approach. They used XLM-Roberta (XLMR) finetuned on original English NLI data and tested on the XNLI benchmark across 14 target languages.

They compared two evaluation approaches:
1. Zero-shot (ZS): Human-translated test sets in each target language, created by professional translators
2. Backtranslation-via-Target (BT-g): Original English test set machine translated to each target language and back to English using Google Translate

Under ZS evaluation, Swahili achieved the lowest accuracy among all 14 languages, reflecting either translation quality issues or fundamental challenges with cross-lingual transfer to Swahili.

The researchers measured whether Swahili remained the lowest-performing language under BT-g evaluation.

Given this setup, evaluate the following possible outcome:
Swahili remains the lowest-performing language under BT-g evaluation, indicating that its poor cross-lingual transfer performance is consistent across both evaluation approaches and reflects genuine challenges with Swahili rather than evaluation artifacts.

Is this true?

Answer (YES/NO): NO